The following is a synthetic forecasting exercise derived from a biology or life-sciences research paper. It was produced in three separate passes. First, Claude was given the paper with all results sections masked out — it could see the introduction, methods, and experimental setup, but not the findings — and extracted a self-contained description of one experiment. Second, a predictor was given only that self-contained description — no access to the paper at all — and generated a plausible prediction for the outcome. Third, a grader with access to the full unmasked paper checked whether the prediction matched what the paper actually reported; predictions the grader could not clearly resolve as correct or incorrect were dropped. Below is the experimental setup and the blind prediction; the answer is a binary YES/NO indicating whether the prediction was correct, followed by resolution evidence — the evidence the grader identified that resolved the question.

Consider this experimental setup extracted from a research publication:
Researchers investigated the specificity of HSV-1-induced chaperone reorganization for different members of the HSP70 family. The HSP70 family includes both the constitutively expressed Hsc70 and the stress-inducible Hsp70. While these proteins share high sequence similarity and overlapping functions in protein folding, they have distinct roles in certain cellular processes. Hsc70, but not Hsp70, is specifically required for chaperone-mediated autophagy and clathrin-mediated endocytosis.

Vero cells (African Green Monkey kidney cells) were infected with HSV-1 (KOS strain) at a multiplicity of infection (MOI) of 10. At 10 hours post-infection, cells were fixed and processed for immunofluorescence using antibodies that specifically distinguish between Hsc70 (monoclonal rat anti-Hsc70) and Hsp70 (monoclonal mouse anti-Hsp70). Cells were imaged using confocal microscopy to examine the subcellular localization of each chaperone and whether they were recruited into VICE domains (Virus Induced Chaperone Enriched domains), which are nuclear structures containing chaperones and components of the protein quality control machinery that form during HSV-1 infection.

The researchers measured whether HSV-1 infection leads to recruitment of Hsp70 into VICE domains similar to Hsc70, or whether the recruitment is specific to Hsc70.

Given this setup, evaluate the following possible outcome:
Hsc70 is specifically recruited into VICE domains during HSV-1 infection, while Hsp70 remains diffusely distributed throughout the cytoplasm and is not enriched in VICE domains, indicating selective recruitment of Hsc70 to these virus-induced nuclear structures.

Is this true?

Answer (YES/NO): NO